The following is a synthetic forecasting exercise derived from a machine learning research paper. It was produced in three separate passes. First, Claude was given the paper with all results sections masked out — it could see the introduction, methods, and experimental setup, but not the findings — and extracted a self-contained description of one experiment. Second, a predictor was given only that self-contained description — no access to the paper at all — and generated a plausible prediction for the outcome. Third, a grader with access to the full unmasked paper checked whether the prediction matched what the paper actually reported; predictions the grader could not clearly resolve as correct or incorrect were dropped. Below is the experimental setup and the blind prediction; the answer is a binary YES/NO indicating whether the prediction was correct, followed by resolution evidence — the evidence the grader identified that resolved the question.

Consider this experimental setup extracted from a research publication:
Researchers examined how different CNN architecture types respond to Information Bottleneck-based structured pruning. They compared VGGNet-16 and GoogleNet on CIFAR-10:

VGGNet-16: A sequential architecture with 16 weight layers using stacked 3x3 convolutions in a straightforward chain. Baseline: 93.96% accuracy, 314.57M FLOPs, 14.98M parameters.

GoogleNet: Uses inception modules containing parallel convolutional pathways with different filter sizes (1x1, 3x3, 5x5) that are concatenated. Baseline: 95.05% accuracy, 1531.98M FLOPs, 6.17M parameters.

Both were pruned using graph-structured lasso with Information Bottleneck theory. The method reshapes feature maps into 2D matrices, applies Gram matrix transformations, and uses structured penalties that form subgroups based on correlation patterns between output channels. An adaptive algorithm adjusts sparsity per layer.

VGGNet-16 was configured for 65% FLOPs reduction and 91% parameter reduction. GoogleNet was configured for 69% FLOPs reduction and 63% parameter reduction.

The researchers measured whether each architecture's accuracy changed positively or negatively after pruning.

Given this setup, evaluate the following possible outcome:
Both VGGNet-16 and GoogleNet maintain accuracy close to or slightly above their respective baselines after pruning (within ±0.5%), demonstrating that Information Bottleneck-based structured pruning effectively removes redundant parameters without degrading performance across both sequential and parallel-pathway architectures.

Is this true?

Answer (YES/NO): YES